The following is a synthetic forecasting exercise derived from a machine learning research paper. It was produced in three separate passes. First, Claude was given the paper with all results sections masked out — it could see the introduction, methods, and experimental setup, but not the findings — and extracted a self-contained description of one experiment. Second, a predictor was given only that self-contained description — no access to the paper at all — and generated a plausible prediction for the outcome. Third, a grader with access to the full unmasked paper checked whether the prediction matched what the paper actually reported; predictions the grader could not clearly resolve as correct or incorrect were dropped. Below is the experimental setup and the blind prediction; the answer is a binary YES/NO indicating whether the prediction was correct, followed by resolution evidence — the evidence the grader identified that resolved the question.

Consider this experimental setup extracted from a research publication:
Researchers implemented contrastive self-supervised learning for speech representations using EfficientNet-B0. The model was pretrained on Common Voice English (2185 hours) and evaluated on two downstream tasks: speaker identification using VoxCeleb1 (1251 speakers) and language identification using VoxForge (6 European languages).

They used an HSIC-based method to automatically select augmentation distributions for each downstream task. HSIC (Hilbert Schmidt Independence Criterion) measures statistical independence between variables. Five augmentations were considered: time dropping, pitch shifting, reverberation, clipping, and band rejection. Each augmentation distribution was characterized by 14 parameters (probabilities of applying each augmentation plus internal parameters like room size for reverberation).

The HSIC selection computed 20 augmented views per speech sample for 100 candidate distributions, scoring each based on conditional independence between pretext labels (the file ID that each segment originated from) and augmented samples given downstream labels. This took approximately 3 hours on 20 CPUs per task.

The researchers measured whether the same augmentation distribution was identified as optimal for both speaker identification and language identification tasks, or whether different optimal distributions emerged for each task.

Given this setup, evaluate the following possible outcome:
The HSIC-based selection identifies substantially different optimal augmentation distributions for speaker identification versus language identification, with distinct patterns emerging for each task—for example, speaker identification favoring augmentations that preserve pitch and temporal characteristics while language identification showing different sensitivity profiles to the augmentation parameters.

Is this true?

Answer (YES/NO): NO